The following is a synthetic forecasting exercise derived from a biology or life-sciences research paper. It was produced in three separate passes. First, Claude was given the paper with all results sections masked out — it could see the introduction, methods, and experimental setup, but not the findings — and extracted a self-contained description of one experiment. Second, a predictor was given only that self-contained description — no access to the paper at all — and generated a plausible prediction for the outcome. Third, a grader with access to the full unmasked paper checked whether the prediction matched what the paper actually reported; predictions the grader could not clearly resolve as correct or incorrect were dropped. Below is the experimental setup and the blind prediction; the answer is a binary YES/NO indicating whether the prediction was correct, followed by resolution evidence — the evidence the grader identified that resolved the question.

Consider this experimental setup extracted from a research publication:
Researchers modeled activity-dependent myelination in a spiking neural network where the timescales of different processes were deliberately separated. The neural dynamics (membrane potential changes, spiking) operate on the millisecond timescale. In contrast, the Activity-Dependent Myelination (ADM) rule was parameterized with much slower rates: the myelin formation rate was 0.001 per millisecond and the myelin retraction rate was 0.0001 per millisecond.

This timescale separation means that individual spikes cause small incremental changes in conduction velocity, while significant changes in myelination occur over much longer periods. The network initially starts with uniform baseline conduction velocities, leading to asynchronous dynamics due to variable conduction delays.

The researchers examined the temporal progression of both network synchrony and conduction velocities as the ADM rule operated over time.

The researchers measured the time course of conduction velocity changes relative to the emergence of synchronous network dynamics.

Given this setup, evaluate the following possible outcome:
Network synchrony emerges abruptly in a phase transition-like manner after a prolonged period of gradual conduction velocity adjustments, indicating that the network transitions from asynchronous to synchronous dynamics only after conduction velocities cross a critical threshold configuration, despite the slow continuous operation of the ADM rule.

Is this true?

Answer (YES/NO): NO